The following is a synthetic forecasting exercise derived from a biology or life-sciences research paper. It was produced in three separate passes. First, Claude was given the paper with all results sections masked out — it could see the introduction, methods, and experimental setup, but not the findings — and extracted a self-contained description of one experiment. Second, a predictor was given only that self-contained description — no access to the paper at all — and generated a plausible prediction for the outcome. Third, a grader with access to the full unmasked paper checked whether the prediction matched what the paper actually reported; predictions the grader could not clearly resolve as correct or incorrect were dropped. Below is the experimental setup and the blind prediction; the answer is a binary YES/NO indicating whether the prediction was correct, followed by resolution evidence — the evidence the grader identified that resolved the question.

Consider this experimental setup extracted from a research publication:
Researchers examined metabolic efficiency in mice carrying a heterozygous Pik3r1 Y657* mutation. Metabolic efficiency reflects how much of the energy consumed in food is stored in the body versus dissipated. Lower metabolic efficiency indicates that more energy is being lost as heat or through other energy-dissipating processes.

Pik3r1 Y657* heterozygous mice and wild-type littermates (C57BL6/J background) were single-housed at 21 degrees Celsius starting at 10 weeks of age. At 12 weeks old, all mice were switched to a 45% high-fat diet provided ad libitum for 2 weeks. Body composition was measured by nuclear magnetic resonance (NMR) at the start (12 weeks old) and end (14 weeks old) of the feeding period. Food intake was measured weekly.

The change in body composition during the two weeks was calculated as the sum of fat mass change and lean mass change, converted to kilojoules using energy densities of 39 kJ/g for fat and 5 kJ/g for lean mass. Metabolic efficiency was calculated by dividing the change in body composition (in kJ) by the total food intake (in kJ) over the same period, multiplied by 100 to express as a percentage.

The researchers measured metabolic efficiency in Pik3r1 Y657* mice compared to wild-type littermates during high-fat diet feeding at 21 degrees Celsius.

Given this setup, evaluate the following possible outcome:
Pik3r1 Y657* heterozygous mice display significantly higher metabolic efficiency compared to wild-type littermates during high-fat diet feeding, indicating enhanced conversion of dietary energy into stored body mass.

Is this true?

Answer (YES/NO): NO